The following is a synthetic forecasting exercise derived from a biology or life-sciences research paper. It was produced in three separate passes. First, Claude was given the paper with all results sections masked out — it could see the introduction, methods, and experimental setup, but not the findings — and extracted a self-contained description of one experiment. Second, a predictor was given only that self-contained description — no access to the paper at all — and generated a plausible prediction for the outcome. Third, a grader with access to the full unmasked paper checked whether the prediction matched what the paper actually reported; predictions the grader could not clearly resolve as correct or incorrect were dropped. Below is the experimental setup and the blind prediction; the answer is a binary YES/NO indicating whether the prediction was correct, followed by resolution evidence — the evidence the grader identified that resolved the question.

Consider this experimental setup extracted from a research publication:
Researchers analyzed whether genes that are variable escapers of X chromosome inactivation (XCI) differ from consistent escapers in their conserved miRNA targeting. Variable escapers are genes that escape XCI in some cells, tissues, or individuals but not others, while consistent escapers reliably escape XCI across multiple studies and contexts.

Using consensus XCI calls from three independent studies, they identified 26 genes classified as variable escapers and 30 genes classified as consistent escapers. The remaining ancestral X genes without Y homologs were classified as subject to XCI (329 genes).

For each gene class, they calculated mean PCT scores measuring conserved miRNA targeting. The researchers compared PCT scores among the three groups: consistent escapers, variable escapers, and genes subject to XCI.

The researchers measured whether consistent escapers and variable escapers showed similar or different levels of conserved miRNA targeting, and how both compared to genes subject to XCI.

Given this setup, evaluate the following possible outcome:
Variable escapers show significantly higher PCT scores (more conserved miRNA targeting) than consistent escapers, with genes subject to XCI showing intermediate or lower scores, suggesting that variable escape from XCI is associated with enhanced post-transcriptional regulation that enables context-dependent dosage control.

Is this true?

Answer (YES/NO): NO